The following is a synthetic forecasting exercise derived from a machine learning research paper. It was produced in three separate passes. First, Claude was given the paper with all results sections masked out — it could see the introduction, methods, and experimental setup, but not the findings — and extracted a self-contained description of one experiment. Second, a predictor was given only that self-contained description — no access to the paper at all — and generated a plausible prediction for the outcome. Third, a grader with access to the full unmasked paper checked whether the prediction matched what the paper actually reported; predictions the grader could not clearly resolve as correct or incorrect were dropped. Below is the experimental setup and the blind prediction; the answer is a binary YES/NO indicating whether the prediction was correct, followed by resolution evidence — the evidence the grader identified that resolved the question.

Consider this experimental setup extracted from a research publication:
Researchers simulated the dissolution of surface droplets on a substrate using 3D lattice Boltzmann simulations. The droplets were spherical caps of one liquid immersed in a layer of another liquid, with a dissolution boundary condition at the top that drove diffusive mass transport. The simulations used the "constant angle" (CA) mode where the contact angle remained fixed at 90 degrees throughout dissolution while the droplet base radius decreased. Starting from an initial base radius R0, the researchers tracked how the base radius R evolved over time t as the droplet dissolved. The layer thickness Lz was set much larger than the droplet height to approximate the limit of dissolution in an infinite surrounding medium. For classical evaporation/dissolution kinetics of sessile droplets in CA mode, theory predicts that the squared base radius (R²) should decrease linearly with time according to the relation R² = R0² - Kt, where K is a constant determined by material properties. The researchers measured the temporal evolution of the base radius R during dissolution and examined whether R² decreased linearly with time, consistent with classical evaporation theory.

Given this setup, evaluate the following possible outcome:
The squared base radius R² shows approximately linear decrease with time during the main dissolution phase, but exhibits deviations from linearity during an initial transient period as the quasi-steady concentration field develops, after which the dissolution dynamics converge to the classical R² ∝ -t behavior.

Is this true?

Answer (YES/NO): NO